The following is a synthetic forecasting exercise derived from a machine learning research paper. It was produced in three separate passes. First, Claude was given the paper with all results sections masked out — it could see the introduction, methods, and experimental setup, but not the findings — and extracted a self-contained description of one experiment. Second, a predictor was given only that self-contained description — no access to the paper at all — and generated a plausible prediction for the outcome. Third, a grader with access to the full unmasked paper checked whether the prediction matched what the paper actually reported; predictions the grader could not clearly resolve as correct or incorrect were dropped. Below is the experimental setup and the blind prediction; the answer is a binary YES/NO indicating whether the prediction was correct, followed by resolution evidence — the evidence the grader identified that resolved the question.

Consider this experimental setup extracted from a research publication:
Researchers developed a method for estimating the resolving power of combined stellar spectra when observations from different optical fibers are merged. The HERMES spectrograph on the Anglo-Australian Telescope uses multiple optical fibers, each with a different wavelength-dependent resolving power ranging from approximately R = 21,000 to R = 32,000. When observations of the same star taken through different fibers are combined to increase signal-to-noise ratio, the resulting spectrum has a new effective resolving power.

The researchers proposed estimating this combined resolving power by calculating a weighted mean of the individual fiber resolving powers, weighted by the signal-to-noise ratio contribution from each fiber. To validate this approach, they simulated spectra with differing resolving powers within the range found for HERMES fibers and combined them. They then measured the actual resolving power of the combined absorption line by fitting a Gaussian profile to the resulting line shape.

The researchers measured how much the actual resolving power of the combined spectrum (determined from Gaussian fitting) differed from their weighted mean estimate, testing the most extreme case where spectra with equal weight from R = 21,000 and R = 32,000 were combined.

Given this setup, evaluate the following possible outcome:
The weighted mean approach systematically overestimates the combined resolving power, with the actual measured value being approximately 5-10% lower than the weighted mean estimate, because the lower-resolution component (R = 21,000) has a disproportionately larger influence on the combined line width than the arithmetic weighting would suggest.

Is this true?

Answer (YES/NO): NO